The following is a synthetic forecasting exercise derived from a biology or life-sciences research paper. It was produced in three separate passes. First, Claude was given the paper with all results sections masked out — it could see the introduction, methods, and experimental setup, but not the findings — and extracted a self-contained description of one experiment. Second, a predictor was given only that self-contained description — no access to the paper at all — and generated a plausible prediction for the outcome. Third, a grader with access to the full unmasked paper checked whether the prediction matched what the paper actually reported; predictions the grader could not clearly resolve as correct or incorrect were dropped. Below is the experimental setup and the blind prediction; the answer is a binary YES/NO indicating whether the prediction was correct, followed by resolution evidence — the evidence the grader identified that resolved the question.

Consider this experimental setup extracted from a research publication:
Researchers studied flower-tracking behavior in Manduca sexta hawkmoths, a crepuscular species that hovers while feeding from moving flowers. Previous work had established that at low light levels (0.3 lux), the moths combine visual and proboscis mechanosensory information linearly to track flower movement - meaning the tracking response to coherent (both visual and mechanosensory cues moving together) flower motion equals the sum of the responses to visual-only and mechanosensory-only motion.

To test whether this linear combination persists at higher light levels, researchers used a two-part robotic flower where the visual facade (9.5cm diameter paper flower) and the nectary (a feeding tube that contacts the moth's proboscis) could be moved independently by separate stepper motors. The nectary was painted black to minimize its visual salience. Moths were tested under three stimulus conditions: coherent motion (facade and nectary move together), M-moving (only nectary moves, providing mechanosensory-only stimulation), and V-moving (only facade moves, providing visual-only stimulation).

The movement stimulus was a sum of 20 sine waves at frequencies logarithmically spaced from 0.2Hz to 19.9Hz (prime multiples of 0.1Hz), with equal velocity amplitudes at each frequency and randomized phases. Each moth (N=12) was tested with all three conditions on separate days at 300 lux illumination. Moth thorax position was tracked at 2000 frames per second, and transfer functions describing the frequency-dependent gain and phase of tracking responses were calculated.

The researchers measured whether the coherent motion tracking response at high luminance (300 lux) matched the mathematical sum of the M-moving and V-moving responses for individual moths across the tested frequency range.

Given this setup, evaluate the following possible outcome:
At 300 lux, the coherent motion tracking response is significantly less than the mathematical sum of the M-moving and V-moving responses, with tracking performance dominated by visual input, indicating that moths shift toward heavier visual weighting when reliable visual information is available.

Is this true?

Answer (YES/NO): NO